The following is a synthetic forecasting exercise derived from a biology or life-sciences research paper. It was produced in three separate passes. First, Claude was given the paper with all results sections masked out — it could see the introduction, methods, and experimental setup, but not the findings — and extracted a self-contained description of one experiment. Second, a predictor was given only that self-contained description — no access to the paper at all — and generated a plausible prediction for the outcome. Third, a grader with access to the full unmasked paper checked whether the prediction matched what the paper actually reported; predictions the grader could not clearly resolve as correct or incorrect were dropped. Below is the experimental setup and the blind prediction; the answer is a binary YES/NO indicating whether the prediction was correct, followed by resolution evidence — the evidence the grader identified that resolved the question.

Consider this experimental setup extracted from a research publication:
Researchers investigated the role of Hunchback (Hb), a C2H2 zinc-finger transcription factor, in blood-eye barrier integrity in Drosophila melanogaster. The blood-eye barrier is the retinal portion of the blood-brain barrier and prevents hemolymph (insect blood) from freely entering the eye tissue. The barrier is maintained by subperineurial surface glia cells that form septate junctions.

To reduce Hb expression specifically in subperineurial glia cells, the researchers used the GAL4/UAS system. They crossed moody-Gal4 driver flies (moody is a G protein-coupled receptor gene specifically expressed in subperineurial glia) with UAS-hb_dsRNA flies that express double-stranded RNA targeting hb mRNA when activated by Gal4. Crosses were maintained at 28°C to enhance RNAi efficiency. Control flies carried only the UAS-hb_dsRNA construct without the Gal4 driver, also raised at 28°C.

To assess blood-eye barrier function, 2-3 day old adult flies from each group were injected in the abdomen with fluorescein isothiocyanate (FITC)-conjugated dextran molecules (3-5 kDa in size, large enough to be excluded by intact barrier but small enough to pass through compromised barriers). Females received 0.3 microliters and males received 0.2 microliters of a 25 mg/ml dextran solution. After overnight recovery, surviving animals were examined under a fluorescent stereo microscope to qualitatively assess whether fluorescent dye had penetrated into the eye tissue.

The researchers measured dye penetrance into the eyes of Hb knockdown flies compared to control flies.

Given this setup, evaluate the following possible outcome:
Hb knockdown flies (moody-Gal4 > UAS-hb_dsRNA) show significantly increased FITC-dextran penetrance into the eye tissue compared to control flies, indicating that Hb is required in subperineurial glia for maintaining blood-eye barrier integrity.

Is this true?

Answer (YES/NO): YES